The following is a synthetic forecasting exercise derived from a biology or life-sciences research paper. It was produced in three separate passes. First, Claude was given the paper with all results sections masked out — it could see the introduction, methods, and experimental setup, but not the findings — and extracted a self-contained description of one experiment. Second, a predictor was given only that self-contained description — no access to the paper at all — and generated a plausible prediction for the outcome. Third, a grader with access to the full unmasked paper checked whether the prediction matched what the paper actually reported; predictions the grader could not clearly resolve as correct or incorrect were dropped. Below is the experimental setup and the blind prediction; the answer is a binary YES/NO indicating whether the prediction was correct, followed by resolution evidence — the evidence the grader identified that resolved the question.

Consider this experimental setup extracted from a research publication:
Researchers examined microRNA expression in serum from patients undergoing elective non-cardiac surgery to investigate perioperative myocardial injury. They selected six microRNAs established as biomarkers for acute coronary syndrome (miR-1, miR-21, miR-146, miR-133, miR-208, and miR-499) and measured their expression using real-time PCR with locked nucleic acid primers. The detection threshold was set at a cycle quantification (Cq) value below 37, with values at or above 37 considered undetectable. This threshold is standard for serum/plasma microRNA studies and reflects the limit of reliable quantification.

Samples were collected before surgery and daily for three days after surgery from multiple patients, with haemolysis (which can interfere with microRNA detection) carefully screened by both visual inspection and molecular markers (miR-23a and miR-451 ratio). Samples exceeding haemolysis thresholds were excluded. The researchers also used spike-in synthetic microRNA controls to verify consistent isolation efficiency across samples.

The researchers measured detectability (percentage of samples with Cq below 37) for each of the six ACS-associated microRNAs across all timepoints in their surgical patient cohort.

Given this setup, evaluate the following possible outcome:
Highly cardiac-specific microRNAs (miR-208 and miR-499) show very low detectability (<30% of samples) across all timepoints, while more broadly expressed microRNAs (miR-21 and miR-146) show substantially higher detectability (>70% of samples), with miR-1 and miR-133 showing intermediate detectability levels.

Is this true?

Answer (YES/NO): NO